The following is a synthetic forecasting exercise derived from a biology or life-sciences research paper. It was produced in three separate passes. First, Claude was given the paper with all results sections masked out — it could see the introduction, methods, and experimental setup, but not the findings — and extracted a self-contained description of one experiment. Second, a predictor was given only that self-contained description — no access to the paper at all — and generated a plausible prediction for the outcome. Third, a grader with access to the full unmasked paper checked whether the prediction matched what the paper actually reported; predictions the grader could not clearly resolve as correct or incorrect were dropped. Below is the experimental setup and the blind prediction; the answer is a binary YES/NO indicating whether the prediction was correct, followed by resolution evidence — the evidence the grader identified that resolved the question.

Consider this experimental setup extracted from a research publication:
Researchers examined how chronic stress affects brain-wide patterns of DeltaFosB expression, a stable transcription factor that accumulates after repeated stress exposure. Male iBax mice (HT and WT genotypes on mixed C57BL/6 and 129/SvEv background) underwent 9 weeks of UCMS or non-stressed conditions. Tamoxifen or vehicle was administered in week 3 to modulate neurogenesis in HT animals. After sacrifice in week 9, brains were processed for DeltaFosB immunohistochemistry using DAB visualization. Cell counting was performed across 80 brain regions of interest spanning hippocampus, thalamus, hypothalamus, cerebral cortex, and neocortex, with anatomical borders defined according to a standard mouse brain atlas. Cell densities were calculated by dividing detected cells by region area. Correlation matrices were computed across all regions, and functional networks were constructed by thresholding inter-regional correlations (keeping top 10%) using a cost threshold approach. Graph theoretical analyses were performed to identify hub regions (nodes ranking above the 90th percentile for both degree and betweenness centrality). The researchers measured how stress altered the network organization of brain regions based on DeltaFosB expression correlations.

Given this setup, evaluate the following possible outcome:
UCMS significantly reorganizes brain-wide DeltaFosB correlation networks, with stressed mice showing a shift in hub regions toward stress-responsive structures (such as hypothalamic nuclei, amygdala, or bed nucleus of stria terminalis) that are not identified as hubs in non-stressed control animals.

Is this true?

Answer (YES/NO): NO